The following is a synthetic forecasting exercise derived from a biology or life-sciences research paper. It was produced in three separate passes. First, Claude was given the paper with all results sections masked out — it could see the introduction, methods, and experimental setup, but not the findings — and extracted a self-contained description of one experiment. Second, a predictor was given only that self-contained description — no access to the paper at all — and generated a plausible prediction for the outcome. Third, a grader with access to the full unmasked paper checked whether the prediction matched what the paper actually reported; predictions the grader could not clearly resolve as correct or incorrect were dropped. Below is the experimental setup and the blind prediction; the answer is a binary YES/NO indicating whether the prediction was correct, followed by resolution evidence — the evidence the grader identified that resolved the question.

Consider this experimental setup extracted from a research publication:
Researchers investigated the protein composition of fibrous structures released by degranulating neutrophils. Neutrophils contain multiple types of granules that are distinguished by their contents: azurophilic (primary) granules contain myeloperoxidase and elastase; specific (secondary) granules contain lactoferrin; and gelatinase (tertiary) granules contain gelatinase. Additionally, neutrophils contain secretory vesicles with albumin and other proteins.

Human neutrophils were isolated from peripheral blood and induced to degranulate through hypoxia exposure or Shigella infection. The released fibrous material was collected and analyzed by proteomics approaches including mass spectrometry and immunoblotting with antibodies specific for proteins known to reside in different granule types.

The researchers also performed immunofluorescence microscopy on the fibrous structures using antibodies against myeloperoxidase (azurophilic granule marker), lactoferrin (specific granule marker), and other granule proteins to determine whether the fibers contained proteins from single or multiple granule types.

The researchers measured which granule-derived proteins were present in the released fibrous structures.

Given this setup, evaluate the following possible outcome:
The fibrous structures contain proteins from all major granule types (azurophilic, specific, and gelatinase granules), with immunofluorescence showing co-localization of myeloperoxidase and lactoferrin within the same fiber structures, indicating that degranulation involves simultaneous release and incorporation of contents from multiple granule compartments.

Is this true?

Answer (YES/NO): YES